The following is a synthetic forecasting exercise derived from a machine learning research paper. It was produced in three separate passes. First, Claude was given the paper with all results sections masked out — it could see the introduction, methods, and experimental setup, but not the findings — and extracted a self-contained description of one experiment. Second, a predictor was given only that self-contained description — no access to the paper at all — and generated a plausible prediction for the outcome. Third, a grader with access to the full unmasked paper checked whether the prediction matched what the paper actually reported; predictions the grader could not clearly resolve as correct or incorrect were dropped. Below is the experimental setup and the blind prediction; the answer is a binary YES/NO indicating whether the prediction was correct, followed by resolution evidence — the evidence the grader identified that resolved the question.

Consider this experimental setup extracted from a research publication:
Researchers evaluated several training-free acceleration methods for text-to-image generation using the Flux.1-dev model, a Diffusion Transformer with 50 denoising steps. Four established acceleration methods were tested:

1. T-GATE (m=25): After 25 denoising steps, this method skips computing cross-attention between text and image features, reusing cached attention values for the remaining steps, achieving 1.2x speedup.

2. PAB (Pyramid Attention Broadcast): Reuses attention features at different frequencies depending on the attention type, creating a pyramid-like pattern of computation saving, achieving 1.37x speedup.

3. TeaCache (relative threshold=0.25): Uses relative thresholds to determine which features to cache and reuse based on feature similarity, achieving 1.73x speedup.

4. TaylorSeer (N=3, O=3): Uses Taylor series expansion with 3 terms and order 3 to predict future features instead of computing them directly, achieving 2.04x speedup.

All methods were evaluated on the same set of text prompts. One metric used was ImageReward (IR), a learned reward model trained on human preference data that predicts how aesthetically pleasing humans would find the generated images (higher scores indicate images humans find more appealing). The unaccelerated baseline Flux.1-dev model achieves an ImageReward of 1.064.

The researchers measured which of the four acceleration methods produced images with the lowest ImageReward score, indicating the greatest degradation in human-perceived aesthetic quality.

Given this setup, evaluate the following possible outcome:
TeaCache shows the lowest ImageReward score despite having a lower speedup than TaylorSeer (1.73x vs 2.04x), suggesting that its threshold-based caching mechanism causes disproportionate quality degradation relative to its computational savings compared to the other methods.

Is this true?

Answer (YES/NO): NO